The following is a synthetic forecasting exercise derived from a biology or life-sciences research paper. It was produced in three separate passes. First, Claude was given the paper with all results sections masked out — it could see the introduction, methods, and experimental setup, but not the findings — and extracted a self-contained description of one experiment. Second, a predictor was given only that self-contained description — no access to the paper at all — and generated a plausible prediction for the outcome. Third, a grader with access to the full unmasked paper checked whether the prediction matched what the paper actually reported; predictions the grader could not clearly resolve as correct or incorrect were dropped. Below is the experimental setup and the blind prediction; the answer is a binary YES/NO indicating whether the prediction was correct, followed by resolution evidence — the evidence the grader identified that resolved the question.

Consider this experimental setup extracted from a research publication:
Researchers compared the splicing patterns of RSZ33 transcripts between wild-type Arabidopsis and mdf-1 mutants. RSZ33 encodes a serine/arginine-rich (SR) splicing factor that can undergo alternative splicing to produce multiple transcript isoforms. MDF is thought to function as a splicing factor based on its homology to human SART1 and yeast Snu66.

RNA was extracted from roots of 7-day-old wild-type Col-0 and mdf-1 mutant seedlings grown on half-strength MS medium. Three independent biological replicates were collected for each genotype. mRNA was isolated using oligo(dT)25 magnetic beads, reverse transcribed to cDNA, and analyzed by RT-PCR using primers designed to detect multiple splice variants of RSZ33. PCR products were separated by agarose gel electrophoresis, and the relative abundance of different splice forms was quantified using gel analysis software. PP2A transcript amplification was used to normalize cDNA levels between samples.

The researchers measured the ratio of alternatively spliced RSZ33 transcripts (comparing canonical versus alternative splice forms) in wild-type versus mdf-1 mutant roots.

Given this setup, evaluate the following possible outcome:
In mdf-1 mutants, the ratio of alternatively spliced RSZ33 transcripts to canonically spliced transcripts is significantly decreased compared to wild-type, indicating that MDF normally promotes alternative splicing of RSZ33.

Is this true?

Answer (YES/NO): NO